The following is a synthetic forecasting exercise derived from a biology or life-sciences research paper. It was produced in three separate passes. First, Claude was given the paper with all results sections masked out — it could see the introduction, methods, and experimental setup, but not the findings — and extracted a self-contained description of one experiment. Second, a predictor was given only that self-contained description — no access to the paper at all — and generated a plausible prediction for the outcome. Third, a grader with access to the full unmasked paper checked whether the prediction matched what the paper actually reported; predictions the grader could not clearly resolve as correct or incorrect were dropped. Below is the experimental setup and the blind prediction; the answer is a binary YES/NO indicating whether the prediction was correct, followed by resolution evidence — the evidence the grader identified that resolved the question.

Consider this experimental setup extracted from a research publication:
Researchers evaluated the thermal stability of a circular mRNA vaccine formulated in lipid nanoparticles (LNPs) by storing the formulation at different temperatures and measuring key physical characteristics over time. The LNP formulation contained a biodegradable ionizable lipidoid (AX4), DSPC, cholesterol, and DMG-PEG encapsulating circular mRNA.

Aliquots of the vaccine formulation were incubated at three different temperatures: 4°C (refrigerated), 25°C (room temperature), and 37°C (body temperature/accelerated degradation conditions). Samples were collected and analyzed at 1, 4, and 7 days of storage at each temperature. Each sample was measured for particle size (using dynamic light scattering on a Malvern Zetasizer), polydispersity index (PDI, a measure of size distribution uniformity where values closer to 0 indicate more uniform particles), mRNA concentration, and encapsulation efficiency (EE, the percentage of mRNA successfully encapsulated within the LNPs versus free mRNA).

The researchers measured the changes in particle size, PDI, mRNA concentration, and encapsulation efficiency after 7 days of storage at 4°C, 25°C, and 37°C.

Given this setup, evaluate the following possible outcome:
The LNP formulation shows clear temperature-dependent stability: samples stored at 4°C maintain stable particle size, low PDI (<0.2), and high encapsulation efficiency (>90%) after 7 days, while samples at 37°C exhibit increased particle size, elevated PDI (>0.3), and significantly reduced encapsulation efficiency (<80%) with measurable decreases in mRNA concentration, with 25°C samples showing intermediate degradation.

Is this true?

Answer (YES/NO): NO